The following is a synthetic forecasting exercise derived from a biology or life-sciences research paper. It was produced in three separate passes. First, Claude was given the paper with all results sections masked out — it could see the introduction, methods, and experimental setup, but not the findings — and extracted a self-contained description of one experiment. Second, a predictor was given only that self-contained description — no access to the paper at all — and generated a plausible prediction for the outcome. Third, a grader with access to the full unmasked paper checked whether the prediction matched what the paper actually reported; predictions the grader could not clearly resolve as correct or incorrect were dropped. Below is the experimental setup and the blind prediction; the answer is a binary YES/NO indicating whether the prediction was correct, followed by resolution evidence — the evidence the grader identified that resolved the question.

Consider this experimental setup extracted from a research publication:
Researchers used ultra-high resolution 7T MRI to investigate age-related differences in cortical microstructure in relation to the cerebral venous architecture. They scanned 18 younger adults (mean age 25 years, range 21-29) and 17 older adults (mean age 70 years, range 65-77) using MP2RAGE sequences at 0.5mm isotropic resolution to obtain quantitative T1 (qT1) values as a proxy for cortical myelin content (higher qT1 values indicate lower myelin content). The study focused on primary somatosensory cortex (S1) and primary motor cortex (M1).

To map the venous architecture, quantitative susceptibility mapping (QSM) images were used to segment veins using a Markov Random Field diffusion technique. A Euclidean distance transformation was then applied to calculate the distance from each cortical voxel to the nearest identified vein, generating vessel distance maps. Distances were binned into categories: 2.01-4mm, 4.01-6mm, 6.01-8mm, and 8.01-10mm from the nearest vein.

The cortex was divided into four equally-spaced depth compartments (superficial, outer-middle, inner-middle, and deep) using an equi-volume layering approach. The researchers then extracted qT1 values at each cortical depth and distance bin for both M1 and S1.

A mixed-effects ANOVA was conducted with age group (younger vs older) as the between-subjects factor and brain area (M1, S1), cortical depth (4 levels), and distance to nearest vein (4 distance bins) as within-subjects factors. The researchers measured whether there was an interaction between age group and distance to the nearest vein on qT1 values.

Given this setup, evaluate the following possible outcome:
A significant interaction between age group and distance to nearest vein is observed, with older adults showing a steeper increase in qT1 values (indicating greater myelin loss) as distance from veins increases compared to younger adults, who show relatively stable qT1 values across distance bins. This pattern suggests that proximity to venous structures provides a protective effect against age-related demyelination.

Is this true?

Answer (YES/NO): NO